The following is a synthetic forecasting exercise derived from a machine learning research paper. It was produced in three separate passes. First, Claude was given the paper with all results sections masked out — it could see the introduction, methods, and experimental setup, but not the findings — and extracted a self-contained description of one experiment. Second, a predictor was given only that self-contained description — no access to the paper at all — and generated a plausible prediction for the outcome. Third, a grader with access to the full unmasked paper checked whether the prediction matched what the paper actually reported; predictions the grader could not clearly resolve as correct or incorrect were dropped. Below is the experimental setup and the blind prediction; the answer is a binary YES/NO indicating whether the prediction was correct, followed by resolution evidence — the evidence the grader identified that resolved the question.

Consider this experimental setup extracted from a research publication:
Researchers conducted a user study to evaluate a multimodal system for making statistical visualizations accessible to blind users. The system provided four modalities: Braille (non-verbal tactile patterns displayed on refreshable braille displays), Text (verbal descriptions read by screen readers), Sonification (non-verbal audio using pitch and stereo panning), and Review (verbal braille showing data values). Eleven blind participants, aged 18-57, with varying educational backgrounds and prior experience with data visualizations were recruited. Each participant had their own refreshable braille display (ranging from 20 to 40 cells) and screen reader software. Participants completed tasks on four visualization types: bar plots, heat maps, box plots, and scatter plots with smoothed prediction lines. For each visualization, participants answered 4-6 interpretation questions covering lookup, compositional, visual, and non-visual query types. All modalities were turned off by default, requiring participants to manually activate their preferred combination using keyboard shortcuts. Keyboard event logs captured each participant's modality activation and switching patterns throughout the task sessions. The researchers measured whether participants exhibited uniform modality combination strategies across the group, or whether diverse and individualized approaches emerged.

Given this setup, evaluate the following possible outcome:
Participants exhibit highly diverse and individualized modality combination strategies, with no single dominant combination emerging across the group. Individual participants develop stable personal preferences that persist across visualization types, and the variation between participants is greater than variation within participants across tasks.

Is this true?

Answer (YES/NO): NO